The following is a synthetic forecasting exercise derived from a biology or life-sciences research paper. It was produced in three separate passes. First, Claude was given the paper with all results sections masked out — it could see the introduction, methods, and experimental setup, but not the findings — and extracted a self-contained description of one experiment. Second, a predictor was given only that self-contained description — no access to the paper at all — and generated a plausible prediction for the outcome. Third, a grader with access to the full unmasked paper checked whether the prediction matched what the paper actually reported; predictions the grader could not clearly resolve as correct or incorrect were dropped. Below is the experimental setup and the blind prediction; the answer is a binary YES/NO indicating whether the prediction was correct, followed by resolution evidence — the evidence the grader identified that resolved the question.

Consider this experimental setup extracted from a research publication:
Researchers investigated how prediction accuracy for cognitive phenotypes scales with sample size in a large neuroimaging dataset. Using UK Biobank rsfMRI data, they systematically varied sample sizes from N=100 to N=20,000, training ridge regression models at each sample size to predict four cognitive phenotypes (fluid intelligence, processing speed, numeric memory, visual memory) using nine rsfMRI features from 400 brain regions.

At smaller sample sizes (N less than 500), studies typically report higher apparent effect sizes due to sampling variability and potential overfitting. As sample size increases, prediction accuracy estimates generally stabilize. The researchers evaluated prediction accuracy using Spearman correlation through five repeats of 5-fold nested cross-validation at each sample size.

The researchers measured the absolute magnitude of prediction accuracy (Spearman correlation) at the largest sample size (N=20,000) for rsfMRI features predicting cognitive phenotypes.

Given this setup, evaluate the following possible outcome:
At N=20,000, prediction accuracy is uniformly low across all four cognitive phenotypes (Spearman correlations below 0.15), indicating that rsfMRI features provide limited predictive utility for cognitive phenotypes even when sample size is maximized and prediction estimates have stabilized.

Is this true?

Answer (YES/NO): NO